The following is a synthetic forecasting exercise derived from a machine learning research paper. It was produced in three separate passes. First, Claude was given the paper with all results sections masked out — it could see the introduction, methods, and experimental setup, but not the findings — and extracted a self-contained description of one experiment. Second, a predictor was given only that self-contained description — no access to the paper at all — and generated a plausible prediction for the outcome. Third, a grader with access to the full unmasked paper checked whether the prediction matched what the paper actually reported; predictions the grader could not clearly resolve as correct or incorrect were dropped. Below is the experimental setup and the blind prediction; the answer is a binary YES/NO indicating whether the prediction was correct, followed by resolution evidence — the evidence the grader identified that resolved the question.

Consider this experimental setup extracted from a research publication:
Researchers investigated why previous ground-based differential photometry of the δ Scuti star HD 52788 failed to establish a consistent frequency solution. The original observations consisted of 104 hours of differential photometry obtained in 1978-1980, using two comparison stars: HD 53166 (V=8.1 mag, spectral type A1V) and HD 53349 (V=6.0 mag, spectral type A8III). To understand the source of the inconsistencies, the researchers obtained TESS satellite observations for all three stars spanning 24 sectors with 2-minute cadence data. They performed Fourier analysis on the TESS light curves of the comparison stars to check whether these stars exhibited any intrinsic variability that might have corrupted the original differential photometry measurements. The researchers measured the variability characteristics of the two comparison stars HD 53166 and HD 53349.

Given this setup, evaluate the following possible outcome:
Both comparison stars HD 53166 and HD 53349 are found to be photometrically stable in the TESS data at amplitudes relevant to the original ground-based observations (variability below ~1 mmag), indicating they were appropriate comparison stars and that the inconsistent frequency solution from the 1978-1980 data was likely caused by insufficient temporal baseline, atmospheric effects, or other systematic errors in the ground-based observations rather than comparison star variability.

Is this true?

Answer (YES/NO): NO